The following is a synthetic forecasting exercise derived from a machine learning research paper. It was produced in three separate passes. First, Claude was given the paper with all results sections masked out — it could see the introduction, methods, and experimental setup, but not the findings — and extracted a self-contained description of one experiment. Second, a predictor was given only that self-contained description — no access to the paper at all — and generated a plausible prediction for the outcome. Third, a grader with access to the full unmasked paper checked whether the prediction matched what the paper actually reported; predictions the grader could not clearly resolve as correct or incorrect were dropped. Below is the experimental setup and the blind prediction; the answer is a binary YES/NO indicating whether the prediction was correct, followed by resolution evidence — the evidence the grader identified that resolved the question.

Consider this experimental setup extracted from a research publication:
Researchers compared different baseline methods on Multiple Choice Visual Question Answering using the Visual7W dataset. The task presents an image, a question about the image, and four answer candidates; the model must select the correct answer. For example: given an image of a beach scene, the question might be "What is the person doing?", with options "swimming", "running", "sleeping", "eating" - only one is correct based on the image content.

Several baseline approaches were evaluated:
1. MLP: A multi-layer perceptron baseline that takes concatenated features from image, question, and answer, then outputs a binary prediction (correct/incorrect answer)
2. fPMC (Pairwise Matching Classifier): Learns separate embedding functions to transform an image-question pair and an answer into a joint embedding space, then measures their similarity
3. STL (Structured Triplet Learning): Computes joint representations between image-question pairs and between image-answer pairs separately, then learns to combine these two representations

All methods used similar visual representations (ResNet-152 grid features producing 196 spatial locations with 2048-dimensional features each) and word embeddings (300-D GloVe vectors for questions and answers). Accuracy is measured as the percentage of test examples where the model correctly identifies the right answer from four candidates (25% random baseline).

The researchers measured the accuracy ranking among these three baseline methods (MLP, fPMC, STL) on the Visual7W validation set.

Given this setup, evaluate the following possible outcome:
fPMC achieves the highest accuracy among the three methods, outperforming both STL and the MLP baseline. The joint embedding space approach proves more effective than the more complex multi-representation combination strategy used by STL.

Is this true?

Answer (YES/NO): NO